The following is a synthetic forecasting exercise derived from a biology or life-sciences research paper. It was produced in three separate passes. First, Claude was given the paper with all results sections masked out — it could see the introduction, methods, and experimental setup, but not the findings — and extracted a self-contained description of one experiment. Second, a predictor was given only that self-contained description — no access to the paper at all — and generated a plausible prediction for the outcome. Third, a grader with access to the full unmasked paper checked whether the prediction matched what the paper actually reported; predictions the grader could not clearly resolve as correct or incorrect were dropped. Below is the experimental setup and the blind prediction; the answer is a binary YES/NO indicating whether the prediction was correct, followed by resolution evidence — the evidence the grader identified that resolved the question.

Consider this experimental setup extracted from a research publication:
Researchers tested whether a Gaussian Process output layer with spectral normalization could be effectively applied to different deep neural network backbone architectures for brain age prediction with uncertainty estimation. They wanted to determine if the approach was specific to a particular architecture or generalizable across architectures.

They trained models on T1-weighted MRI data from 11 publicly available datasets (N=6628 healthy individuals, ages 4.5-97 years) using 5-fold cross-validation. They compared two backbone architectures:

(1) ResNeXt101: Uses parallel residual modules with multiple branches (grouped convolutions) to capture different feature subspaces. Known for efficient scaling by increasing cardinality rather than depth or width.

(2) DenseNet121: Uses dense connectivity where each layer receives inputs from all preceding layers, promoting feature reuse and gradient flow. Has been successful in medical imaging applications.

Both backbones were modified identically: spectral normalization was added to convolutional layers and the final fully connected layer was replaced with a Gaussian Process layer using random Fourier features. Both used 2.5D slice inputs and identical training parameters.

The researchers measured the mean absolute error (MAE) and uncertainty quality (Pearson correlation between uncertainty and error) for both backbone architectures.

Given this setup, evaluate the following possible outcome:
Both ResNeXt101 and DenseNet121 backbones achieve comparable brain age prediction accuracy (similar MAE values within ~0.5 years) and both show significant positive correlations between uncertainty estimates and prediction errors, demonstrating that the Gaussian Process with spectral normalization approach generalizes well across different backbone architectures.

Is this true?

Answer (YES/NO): YES